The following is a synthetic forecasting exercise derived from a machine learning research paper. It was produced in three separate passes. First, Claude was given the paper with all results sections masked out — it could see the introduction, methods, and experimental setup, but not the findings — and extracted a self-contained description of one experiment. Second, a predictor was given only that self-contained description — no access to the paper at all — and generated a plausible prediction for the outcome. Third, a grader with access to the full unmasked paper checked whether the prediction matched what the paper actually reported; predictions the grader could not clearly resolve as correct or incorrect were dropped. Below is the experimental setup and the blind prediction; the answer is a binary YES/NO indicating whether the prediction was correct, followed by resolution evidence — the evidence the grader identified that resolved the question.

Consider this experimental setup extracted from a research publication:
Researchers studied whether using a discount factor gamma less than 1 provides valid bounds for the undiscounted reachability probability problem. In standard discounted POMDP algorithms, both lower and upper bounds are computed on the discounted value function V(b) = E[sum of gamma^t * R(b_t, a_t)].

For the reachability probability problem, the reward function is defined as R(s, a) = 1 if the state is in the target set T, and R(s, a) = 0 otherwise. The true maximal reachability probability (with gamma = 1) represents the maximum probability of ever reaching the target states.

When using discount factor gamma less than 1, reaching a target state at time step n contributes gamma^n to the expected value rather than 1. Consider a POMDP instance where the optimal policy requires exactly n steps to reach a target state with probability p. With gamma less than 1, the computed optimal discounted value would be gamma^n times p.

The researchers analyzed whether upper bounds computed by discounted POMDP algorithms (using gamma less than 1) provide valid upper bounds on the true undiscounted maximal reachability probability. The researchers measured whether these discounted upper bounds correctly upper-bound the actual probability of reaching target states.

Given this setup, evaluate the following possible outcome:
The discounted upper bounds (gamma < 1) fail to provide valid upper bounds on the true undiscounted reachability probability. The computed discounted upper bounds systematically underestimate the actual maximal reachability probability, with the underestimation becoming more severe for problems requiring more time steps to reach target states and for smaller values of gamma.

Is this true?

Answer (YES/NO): NO